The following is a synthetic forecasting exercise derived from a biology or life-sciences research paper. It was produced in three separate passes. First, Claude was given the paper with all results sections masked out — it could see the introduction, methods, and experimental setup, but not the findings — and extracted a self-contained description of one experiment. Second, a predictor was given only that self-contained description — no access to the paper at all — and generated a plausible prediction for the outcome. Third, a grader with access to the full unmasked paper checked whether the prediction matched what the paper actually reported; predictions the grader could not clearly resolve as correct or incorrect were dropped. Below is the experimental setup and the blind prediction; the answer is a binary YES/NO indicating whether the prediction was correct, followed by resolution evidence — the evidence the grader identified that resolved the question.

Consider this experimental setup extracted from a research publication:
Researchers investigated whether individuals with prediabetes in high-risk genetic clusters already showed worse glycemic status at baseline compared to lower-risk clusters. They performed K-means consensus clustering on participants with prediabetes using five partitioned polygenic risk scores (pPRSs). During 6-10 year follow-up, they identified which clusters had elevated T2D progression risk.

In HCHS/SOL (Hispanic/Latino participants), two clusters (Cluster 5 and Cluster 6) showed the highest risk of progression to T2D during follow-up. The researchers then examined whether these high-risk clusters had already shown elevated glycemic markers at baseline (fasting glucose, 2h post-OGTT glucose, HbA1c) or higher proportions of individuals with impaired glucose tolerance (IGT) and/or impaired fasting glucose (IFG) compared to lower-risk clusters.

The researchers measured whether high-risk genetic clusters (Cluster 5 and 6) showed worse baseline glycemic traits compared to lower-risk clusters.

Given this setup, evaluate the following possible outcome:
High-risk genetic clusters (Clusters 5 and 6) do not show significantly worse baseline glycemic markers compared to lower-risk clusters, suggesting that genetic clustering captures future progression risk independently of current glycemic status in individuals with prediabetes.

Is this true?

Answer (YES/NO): YES